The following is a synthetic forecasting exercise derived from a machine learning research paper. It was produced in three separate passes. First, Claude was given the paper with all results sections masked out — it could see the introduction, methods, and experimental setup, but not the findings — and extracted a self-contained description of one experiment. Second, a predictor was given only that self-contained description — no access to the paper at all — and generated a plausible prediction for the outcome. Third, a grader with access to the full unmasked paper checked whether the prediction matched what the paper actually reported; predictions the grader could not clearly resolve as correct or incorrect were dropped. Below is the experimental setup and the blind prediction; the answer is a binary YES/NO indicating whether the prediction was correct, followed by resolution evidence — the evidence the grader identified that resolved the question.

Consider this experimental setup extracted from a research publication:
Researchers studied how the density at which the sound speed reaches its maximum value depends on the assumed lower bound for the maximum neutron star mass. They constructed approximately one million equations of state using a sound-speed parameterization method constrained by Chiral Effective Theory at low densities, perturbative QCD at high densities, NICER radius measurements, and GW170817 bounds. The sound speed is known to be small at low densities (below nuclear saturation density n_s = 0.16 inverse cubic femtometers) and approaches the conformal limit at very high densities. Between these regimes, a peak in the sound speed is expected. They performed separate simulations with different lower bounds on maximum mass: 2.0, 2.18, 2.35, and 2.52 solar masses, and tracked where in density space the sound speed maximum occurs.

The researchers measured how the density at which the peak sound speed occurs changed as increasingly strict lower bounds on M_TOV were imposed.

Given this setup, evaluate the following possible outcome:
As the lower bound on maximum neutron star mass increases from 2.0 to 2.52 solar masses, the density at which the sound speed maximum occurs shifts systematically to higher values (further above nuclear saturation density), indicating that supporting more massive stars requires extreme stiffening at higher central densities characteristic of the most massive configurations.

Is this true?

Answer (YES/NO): NO